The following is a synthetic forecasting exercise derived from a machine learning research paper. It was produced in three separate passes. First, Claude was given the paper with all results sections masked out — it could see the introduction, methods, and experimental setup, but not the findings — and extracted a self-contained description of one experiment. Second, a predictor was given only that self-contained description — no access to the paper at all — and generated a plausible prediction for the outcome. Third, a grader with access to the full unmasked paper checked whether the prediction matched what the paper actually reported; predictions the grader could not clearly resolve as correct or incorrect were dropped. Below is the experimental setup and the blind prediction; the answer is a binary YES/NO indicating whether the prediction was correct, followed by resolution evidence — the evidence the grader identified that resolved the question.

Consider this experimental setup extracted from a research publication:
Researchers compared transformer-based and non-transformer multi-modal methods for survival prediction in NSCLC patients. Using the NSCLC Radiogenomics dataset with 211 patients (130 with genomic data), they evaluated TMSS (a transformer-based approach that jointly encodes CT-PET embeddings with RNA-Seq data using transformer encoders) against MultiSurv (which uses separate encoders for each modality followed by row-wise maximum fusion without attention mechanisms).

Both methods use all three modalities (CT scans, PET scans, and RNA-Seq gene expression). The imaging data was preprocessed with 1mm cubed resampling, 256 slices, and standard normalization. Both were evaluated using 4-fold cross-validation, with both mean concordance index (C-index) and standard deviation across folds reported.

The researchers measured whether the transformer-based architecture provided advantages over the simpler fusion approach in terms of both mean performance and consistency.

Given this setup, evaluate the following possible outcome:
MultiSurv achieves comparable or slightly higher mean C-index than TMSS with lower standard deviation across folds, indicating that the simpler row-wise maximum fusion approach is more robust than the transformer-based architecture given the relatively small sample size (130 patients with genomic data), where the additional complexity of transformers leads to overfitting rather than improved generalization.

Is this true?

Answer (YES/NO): NO